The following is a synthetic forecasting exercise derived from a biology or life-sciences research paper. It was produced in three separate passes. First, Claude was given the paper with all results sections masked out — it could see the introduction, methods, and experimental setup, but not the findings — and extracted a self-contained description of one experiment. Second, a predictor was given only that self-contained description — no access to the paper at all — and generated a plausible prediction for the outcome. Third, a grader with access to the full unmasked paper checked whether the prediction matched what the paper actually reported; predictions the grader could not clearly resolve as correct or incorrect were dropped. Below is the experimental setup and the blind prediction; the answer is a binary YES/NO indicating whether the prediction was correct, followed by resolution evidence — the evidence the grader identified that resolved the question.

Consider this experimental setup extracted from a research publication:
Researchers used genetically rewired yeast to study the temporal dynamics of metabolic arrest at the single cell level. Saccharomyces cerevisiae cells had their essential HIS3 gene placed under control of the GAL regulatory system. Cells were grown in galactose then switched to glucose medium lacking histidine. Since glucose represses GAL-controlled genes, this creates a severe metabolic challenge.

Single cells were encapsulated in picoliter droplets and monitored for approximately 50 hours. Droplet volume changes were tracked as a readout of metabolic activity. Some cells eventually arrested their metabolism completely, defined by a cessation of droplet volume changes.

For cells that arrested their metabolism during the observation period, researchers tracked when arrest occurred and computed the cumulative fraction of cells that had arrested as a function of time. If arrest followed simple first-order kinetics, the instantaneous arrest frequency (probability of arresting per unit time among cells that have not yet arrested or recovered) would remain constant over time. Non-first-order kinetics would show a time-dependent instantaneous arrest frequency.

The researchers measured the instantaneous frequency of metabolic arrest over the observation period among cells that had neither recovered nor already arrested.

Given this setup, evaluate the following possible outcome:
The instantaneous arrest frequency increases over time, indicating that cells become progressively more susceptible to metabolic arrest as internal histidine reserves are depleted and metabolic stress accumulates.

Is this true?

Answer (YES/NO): YES